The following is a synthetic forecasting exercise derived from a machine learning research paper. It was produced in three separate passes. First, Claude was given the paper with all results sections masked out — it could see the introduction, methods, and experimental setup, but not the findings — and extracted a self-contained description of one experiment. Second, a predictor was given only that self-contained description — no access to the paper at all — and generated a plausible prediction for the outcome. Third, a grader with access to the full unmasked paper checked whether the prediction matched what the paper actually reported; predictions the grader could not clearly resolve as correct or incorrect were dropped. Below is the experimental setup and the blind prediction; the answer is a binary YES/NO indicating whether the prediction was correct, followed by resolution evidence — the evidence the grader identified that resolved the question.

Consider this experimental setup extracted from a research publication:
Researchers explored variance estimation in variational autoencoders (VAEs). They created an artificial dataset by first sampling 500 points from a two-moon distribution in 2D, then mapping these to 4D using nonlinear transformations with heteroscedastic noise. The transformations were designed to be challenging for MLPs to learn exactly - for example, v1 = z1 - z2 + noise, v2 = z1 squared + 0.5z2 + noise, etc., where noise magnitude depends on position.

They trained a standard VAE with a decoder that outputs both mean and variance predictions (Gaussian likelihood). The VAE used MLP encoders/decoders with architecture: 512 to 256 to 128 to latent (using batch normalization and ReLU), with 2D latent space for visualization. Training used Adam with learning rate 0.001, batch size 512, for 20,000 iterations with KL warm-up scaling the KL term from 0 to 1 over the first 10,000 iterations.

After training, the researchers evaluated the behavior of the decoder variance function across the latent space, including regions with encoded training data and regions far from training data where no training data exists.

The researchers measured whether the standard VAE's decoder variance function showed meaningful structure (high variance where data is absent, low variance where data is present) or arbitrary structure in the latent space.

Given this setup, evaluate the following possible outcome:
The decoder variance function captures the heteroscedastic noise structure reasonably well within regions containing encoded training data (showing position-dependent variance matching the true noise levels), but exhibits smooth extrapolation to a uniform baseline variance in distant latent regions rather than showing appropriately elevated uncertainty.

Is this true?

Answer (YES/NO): NO